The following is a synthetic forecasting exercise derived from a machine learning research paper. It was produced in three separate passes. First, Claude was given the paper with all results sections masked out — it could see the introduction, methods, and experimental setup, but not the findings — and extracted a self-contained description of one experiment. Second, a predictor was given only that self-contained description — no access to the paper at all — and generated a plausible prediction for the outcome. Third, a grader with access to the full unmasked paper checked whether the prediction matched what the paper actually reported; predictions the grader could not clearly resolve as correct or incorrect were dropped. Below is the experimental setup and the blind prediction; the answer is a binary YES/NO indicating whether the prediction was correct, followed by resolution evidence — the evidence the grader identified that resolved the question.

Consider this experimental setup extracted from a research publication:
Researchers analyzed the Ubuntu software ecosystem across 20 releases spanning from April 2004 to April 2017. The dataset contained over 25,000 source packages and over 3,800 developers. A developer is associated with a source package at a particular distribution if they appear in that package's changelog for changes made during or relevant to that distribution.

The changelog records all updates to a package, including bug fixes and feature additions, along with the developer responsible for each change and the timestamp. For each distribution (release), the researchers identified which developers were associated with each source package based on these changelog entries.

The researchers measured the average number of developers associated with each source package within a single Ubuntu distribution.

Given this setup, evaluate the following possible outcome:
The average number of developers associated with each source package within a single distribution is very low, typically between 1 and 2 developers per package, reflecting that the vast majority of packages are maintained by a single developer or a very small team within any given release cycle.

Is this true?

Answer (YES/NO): YES